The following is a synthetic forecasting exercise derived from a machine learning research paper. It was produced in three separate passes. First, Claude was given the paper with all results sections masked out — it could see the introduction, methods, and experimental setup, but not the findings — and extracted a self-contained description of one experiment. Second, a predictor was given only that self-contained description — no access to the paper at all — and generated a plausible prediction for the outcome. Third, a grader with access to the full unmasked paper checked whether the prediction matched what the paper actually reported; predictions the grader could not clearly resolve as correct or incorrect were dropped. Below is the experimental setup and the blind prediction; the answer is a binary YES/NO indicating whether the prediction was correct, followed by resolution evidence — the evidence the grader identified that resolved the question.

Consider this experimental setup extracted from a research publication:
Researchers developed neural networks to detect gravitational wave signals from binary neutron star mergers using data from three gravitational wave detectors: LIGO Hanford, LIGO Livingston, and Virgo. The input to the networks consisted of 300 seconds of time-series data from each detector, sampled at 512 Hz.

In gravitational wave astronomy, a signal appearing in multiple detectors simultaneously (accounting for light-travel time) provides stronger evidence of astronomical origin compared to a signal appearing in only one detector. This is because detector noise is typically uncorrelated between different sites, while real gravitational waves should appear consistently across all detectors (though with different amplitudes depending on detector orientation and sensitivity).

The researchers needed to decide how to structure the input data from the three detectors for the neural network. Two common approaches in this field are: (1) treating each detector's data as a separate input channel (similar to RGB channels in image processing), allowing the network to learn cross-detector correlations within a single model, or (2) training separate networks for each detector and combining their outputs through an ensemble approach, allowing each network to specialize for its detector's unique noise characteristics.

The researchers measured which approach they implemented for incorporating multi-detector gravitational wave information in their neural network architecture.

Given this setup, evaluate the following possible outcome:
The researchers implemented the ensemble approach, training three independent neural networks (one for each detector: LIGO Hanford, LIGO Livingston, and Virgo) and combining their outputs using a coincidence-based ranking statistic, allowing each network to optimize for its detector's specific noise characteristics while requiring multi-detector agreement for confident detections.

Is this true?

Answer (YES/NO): NO